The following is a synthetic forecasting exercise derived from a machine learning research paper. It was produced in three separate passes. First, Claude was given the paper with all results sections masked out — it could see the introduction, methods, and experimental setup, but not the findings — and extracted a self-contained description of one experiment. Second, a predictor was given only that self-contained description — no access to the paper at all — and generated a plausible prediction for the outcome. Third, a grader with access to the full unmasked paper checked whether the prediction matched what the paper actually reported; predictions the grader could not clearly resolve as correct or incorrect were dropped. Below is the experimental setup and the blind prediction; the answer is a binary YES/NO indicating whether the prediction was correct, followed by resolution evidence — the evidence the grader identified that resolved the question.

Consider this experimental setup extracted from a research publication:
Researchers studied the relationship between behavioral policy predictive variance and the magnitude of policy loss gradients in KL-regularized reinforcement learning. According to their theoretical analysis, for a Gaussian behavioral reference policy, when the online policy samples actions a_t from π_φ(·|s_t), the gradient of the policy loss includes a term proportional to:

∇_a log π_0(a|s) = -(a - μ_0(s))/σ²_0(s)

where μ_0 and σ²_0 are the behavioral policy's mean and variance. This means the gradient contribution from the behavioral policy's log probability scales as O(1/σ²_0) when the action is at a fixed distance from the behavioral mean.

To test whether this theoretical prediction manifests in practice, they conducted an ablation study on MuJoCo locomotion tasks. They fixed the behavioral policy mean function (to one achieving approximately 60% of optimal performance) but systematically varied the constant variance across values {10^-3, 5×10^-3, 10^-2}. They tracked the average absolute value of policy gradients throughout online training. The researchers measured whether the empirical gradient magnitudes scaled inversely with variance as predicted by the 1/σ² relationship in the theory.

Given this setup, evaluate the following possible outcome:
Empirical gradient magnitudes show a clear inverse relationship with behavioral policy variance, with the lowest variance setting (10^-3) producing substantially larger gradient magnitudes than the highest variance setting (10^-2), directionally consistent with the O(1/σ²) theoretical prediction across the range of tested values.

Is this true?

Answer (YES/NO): YES